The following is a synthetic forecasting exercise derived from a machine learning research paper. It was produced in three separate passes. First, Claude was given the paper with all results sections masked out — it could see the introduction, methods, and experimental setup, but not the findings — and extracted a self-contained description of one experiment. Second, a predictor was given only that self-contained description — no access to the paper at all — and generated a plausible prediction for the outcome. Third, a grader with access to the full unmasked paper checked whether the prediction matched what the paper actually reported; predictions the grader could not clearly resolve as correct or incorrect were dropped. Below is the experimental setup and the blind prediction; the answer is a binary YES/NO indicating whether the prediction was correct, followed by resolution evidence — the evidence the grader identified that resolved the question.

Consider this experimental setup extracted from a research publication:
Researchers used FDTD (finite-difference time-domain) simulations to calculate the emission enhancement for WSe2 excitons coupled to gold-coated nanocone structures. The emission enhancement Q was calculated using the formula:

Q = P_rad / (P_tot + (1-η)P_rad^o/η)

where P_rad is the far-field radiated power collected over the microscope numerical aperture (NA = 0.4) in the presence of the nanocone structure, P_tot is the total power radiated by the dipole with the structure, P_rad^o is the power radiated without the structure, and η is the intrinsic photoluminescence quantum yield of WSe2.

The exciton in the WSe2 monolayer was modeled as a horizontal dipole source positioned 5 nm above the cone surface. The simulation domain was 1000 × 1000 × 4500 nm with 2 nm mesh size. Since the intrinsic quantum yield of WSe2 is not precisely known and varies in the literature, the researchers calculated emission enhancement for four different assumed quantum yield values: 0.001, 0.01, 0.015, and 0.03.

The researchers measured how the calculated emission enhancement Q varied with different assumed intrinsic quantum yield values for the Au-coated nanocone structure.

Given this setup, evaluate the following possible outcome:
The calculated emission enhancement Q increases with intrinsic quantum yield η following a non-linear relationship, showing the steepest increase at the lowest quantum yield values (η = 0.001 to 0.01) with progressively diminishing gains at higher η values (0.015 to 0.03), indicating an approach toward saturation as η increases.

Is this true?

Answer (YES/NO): NO